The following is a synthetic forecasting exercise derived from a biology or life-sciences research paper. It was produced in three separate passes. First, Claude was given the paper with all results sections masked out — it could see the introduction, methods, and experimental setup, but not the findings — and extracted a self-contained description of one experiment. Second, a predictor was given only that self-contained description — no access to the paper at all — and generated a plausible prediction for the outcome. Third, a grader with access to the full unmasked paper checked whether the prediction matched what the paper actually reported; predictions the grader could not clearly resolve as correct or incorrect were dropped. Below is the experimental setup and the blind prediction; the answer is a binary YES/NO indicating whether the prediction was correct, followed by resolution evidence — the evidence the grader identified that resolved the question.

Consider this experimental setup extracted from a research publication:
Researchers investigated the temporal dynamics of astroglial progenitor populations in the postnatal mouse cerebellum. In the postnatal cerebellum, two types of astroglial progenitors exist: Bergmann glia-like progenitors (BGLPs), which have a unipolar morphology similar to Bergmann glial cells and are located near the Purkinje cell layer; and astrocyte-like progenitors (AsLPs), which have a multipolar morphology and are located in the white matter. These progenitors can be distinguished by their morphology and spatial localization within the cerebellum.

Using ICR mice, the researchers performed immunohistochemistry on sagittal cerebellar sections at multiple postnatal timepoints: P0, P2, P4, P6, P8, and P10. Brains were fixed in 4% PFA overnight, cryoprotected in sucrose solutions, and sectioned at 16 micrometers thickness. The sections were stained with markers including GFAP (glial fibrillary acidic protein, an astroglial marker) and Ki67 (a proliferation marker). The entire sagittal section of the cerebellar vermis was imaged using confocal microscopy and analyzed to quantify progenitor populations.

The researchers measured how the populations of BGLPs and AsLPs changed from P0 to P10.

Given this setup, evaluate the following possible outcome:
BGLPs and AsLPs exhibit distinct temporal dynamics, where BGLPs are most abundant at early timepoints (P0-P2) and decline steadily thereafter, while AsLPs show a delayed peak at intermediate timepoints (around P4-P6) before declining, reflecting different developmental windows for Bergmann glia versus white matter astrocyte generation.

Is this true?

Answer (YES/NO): NO